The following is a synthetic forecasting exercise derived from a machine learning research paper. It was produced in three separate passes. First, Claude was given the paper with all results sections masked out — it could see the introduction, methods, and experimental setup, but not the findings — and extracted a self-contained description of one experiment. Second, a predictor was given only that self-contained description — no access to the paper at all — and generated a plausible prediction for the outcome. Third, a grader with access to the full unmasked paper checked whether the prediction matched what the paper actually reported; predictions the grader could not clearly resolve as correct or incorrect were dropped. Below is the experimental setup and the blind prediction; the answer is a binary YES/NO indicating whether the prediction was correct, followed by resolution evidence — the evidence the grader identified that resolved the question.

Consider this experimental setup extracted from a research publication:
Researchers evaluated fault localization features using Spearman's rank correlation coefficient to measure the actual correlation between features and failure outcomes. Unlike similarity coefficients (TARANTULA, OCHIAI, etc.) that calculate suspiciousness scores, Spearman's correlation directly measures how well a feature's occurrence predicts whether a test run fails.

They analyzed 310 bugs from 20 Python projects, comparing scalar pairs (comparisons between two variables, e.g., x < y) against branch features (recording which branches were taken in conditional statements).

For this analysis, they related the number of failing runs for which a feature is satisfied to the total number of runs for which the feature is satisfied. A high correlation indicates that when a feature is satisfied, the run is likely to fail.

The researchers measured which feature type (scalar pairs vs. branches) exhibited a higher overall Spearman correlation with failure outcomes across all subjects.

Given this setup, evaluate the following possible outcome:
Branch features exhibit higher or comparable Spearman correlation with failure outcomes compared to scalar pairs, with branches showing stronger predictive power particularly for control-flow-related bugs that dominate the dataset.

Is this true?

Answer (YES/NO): NO